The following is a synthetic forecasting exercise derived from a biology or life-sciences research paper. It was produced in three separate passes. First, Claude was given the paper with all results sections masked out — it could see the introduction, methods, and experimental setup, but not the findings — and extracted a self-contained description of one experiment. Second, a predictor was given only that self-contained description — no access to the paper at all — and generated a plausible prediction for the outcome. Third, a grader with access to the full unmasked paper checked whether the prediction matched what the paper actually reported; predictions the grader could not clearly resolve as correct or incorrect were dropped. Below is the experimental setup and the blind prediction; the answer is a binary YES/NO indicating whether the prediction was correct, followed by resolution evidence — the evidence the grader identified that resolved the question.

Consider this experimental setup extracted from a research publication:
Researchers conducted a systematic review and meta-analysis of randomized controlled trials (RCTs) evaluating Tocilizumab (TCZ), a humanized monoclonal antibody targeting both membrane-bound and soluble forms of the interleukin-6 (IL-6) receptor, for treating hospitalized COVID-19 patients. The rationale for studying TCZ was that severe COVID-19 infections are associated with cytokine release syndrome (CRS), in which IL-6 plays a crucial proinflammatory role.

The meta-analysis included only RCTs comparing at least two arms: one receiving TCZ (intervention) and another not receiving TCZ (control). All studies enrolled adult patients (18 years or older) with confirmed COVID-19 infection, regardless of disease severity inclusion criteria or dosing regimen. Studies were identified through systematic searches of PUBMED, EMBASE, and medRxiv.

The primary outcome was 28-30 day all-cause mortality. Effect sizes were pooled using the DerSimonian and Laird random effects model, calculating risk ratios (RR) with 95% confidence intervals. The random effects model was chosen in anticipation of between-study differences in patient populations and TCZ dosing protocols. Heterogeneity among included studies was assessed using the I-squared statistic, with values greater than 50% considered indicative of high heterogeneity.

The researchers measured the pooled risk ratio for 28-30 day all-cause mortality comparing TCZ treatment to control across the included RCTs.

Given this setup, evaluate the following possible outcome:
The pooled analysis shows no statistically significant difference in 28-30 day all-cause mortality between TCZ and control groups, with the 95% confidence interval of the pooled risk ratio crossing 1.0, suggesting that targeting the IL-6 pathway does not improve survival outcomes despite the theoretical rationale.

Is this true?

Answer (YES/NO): YES